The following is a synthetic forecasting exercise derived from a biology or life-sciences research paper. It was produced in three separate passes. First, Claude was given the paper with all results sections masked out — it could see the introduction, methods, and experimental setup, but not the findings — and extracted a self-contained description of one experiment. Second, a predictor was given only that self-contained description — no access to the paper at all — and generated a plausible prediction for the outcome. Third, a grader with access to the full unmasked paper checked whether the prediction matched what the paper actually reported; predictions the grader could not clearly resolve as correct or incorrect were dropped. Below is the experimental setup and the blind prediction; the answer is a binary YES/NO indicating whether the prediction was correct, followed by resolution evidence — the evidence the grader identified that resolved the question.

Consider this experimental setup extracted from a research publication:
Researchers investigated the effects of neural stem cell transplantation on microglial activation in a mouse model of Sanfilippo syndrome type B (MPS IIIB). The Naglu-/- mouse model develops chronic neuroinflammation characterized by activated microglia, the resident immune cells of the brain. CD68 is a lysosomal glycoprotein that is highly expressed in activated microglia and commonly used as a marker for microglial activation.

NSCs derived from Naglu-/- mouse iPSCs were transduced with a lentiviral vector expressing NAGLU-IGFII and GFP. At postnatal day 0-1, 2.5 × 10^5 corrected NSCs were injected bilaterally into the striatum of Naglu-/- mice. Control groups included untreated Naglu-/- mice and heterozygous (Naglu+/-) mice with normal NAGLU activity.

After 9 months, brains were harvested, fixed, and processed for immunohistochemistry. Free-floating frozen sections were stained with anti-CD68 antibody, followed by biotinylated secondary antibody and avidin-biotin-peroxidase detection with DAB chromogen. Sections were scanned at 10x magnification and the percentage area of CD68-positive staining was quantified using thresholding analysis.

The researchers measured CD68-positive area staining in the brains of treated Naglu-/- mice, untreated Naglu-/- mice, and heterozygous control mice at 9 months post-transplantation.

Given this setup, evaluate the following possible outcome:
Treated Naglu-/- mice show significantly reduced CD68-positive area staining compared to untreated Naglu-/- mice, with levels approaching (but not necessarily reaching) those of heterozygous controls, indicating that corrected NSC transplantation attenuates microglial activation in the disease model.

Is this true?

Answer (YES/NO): YES